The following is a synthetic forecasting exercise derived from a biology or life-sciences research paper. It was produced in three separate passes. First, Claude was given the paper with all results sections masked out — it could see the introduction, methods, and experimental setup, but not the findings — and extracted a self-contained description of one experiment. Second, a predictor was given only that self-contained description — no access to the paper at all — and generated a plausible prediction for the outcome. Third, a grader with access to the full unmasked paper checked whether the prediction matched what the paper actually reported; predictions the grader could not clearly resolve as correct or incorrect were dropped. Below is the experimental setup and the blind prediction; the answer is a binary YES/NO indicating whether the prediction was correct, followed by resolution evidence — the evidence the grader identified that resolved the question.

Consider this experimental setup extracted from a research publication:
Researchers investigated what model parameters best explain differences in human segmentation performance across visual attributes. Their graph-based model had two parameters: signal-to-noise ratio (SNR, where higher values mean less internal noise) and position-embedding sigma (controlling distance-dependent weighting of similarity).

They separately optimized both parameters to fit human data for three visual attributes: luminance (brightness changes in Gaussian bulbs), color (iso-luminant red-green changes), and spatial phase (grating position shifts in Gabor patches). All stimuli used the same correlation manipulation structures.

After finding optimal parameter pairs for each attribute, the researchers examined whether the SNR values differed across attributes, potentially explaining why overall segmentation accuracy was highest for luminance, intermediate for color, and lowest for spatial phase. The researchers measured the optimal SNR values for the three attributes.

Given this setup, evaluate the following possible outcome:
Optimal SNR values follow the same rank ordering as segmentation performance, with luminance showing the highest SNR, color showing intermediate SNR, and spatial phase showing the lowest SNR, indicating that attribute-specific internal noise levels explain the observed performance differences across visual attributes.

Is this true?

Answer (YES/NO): NO